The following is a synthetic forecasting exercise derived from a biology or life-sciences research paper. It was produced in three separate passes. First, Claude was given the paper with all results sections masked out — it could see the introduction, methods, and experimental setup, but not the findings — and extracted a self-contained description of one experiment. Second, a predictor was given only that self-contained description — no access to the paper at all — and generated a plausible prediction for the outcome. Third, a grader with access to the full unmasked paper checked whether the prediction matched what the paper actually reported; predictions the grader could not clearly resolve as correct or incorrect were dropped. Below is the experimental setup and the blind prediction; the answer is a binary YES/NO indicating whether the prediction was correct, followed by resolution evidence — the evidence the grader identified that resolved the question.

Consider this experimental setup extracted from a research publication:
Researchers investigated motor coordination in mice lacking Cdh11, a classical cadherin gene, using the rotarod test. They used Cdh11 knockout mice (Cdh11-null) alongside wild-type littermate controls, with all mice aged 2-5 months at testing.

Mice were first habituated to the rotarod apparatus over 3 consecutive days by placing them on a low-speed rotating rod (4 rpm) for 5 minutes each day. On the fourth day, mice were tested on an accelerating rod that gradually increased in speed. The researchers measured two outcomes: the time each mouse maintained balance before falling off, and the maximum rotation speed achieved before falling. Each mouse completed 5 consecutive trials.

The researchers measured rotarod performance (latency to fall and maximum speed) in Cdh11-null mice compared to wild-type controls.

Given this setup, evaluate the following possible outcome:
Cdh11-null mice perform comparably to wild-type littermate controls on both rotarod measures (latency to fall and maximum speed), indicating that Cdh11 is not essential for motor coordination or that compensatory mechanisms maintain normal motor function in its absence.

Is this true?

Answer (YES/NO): NO